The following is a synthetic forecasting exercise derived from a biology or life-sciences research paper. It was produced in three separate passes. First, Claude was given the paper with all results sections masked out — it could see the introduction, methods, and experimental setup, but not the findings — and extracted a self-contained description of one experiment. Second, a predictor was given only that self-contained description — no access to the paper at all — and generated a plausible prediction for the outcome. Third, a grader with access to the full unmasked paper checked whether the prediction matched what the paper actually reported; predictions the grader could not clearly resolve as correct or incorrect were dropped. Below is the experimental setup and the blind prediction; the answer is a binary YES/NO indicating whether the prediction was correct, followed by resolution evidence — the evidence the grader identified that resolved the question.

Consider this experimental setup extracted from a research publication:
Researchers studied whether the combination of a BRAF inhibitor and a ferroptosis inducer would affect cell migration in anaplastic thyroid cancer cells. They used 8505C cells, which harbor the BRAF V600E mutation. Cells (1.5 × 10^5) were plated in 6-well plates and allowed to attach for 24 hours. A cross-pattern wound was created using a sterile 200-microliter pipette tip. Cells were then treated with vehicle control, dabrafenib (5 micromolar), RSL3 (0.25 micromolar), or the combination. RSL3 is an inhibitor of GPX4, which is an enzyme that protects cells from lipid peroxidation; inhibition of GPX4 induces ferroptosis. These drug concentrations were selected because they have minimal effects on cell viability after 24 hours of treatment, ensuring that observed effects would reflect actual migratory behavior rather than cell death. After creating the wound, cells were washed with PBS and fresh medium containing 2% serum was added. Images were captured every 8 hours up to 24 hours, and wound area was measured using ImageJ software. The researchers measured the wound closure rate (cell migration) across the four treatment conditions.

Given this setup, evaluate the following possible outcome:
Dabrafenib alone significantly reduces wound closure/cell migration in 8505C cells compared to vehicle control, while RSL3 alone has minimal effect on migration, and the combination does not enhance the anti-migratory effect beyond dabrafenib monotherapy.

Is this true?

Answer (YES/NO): NO